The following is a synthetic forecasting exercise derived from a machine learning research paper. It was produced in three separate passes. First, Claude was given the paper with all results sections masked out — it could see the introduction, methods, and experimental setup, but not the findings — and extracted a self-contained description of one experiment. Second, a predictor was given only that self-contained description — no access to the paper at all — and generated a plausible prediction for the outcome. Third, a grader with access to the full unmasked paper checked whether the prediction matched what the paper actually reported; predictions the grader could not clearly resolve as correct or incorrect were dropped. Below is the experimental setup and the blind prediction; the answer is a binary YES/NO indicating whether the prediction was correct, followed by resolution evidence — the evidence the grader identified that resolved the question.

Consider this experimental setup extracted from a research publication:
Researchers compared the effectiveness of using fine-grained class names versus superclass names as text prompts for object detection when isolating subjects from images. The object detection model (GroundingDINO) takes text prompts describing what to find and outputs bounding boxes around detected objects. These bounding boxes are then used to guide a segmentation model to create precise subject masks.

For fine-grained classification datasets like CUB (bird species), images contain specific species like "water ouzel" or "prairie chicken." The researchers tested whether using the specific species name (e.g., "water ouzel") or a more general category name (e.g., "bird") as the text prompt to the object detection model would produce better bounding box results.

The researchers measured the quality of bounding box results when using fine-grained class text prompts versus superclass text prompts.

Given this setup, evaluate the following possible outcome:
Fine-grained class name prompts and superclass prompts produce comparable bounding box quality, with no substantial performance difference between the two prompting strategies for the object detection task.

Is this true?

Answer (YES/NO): NO